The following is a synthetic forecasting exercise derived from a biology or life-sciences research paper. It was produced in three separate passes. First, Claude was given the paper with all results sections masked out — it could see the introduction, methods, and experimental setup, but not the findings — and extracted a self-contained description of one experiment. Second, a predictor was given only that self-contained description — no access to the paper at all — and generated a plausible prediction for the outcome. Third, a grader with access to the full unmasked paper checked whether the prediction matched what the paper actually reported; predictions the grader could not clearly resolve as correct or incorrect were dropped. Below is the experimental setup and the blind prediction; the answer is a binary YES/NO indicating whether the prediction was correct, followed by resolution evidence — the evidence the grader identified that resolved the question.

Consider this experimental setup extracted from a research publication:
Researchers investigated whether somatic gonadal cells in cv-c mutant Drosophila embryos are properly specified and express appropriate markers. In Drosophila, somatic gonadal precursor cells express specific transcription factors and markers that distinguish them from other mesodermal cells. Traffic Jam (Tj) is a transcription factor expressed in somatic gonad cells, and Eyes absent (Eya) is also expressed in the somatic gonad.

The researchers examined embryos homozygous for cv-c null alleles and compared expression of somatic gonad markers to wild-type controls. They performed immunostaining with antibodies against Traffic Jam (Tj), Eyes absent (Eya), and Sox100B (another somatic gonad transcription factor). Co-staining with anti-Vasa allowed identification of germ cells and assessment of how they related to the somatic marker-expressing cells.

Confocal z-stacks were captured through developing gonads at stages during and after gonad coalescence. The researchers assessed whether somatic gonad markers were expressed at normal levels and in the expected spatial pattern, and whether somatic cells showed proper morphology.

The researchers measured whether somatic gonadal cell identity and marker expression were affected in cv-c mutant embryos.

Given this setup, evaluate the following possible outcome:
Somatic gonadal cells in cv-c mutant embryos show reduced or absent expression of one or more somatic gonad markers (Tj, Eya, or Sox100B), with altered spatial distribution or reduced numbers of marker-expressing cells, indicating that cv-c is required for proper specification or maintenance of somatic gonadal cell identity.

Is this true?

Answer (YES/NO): NO